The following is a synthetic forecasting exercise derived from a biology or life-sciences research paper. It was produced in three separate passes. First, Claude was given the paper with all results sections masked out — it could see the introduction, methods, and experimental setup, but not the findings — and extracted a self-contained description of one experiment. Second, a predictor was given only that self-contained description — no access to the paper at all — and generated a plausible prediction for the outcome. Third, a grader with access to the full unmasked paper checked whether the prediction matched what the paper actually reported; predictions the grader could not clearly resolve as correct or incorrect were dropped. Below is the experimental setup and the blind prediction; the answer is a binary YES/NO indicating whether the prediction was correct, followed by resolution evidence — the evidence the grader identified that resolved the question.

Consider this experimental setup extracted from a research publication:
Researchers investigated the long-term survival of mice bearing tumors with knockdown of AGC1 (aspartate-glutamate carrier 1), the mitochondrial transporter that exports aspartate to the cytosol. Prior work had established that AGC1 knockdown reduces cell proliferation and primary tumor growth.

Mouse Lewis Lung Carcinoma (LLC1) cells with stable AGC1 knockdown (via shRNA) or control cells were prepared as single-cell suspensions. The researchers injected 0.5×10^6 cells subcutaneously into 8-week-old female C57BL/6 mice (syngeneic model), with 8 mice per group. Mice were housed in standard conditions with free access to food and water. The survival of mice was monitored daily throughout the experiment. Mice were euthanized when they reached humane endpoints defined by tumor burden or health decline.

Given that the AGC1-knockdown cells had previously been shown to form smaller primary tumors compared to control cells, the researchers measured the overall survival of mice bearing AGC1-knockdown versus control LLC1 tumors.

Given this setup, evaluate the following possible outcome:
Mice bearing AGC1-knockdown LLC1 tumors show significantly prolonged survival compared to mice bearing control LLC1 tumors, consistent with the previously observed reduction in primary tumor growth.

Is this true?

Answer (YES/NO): NO